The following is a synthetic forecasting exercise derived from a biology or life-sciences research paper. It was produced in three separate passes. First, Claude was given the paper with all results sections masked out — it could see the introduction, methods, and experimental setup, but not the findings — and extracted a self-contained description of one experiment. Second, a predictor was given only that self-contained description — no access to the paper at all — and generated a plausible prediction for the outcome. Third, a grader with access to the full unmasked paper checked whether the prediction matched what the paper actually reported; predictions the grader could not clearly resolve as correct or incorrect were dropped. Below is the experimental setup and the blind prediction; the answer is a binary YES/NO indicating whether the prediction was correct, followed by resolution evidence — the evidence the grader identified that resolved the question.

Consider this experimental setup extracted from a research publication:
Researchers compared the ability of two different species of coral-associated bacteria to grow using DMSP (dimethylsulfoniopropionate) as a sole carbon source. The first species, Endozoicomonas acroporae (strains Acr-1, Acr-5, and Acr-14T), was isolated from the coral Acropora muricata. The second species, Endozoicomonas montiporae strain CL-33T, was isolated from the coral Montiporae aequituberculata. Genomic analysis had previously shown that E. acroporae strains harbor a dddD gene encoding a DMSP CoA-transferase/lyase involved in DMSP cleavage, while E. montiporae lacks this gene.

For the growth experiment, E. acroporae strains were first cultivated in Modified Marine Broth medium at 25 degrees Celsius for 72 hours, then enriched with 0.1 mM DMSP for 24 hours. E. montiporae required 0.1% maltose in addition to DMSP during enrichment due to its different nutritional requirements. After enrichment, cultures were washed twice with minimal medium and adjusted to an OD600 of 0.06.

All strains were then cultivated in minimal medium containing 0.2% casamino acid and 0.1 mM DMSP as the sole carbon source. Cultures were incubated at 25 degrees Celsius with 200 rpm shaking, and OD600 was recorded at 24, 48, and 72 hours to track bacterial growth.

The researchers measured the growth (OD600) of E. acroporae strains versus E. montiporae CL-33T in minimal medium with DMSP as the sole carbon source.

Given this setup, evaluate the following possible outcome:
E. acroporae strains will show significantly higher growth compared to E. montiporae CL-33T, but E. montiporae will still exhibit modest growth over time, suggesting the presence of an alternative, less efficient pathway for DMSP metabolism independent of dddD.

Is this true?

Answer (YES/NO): NO